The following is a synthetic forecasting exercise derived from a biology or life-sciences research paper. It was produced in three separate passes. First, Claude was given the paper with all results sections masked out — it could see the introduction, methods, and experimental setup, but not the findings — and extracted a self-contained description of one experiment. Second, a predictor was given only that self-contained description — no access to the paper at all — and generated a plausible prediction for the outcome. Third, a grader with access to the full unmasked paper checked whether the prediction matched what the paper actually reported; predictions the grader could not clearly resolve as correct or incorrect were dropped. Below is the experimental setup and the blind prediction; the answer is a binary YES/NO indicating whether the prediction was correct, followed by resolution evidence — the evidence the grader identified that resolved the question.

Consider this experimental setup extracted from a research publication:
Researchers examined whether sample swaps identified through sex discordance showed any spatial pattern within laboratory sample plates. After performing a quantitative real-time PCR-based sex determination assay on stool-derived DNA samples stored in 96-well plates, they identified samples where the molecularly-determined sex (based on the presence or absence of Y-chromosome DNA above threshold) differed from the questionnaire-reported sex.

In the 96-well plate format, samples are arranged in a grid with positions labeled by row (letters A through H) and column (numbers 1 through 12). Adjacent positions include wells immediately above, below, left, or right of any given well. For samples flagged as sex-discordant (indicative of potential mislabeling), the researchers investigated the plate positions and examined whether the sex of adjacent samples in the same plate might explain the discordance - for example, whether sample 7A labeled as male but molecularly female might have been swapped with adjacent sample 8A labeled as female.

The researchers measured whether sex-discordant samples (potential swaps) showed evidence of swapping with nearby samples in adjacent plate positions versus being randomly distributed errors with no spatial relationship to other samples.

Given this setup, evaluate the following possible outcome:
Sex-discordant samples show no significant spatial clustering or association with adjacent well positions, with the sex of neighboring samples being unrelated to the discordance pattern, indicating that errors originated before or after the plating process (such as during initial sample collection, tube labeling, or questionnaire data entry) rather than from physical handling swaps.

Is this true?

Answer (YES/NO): NO